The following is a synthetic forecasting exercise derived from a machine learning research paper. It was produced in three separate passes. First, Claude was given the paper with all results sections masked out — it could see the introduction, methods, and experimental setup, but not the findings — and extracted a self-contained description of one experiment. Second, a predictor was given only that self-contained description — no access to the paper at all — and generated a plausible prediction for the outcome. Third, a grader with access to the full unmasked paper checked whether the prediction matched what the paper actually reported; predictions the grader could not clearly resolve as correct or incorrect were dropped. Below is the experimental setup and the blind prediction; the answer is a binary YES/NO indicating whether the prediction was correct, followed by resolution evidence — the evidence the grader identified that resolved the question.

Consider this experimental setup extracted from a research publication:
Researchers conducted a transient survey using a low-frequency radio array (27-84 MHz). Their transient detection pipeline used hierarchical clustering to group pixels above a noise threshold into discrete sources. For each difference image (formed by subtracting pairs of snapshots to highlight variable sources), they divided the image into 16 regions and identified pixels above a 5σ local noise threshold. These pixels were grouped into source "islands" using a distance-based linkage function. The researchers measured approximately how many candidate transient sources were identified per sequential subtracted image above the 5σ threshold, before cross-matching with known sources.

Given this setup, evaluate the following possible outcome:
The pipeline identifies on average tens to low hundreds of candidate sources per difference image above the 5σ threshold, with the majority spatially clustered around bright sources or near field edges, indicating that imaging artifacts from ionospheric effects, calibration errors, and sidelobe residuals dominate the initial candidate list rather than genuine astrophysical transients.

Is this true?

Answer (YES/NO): YES